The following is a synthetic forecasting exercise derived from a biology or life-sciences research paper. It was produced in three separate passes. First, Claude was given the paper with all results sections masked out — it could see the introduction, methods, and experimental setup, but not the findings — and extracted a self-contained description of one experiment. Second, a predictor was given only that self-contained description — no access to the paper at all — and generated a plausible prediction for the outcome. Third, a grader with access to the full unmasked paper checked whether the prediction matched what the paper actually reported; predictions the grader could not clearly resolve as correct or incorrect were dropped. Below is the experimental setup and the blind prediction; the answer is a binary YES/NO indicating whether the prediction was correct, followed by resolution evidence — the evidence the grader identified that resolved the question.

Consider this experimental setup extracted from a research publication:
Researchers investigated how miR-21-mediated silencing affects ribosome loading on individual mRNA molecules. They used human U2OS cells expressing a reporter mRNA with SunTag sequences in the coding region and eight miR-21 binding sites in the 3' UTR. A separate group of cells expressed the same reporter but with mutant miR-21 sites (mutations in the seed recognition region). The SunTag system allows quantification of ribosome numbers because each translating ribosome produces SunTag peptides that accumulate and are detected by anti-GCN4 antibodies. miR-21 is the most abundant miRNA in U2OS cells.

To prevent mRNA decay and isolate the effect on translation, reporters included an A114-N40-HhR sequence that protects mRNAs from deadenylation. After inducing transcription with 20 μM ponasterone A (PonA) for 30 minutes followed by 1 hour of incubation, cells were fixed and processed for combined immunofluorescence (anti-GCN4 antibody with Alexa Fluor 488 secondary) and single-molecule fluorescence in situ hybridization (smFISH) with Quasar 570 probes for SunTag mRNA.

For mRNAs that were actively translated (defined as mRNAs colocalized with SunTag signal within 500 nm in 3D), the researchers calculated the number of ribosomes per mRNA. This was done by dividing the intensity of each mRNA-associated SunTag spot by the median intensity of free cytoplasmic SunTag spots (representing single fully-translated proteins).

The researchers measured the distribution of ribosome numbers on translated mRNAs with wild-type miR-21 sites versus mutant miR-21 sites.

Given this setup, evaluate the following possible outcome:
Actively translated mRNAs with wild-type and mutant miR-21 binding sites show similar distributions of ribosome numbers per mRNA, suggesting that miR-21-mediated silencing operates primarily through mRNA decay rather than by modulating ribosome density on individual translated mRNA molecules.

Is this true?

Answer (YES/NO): NO